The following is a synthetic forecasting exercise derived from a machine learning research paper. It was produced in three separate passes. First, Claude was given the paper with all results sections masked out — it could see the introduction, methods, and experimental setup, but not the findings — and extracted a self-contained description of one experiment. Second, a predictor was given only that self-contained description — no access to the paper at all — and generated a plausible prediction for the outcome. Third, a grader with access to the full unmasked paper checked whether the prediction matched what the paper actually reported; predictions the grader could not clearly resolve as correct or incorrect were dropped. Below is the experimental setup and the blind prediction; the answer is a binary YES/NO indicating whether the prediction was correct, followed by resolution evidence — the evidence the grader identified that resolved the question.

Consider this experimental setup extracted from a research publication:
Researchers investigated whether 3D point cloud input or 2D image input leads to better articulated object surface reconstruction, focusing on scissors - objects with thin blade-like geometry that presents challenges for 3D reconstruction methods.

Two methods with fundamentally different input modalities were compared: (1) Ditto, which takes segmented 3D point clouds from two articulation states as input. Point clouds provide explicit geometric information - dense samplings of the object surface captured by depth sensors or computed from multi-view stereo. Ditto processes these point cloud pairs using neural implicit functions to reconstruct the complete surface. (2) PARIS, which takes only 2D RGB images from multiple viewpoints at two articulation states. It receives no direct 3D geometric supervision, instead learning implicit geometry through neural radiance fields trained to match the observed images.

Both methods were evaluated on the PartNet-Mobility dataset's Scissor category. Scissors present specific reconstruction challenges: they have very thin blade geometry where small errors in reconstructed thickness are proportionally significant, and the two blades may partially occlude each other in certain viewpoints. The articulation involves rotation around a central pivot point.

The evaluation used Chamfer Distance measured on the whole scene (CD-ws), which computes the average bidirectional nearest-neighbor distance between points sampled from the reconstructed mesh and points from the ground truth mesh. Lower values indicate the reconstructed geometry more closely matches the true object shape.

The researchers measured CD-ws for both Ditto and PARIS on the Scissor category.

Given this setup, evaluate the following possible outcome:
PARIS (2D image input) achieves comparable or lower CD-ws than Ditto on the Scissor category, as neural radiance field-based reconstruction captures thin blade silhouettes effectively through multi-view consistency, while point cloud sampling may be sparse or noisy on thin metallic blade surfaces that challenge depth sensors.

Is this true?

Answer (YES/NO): YES